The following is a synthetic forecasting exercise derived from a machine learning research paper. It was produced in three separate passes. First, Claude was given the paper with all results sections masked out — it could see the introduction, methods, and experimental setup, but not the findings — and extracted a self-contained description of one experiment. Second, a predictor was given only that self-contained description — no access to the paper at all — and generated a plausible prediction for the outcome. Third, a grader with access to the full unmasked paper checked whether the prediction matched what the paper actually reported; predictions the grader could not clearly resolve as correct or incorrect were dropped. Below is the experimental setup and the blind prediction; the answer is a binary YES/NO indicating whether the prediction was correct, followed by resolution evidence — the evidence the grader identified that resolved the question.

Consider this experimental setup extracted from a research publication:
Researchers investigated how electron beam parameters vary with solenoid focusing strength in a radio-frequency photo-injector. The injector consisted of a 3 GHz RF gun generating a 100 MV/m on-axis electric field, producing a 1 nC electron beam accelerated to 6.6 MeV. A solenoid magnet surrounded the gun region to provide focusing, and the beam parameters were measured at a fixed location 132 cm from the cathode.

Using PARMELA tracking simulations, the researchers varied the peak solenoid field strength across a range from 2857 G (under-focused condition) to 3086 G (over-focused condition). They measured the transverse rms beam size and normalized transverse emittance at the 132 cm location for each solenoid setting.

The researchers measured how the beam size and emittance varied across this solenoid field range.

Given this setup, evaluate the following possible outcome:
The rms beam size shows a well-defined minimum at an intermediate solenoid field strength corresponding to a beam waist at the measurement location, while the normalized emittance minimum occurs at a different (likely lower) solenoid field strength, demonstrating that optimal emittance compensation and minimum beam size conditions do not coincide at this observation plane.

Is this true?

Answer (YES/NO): NO